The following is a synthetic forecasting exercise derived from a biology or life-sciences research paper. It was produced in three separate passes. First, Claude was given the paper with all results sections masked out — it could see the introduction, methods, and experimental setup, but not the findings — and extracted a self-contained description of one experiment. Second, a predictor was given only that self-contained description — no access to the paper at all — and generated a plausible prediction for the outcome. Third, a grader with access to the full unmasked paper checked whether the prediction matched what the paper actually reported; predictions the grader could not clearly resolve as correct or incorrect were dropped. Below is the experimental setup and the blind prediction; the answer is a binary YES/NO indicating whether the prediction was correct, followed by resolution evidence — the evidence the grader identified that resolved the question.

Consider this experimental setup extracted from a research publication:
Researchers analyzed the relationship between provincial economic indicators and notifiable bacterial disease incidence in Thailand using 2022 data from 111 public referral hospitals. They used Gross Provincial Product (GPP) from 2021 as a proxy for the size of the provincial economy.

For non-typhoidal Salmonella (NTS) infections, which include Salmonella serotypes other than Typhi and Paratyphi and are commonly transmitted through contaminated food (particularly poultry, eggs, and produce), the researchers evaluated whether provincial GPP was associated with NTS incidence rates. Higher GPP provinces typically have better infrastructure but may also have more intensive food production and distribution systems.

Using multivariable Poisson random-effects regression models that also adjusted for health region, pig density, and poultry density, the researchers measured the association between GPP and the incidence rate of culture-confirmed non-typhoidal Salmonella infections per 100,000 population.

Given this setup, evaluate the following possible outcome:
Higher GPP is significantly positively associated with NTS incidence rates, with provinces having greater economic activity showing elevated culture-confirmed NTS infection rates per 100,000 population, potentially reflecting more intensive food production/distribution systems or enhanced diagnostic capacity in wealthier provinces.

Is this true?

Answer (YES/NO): NO